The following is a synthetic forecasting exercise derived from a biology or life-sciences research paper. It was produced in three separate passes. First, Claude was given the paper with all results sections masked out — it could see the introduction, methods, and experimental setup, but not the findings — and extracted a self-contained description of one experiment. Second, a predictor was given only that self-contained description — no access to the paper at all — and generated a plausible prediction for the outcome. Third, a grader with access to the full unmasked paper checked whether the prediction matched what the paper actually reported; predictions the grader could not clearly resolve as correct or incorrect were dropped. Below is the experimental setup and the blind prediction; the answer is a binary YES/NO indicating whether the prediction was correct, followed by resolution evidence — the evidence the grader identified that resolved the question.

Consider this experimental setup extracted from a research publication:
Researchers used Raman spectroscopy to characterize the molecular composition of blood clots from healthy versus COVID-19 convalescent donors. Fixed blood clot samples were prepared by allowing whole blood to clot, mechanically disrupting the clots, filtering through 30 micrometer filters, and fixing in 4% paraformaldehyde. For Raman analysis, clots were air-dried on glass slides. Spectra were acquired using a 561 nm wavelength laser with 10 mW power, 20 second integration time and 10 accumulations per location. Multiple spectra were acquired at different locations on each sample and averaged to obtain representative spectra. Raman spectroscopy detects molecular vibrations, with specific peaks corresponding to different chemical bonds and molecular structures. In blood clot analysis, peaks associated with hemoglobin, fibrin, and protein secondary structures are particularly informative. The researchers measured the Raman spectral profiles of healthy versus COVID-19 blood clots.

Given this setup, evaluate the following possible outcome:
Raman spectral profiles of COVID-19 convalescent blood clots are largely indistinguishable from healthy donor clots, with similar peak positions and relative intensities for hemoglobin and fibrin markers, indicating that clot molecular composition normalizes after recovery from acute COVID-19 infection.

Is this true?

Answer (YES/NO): NO